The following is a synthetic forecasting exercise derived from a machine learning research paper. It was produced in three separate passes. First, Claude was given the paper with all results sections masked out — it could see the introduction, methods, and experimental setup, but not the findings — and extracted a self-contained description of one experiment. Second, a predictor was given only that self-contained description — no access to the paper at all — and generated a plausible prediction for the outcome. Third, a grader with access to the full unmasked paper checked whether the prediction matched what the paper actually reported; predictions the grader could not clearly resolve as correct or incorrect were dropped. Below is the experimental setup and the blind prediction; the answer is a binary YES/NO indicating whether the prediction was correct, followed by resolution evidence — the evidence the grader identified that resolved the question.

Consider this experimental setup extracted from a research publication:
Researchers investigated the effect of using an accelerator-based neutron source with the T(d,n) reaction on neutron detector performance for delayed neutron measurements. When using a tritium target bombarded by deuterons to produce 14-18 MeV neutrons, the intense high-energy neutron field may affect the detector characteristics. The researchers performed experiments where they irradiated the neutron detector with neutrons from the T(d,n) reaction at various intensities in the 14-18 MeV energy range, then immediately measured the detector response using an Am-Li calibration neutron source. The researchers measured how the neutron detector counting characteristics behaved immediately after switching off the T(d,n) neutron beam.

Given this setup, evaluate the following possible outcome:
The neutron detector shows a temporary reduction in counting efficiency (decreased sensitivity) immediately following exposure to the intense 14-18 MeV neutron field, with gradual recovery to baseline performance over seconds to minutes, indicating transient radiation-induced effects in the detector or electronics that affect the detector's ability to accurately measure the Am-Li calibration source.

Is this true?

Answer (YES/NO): YES